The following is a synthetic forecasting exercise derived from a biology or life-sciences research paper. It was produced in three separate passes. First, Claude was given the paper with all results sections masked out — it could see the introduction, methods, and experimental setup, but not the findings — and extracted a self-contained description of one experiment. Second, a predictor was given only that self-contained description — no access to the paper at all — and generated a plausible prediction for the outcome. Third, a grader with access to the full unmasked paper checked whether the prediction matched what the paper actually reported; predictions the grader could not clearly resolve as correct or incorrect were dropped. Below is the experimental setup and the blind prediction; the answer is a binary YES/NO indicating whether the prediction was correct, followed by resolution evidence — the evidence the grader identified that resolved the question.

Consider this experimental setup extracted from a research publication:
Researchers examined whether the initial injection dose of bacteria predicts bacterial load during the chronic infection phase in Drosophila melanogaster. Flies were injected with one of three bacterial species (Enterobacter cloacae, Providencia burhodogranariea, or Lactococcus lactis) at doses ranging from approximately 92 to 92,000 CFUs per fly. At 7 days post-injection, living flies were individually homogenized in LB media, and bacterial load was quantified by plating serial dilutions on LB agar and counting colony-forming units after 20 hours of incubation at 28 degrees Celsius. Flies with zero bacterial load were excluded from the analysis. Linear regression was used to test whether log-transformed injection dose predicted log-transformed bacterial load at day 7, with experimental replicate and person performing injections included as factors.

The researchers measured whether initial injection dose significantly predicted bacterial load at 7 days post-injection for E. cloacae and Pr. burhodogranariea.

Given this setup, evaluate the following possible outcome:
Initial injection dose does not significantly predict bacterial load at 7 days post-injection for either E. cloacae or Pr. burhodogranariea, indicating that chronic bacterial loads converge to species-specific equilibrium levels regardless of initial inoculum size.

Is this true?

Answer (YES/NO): NO